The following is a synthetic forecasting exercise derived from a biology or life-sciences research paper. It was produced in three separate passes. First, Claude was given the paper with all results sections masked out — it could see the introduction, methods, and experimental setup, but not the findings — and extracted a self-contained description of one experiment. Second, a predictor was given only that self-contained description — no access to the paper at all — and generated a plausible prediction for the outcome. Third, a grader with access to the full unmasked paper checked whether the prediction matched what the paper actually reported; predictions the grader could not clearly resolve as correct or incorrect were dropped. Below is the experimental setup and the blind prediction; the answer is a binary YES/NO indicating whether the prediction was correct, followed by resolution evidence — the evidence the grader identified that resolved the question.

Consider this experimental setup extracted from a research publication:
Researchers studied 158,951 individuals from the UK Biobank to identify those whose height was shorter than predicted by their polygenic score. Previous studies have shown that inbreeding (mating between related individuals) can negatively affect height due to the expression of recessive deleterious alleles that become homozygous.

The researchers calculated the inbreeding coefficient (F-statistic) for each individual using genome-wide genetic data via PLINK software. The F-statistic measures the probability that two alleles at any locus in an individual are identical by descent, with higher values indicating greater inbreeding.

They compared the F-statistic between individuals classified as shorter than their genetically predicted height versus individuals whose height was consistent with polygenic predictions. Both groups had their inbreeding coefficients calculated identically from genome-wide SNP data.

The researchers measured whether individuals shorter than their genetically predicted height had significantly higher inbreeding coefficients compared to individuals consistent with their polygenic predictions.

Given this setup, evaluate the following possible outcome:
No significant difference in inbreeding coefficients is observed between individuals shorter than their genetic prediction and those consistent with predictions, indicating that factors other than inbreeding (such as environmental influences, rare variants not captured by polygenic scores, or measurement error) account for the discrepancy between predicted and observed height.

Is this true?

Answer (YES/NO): YES